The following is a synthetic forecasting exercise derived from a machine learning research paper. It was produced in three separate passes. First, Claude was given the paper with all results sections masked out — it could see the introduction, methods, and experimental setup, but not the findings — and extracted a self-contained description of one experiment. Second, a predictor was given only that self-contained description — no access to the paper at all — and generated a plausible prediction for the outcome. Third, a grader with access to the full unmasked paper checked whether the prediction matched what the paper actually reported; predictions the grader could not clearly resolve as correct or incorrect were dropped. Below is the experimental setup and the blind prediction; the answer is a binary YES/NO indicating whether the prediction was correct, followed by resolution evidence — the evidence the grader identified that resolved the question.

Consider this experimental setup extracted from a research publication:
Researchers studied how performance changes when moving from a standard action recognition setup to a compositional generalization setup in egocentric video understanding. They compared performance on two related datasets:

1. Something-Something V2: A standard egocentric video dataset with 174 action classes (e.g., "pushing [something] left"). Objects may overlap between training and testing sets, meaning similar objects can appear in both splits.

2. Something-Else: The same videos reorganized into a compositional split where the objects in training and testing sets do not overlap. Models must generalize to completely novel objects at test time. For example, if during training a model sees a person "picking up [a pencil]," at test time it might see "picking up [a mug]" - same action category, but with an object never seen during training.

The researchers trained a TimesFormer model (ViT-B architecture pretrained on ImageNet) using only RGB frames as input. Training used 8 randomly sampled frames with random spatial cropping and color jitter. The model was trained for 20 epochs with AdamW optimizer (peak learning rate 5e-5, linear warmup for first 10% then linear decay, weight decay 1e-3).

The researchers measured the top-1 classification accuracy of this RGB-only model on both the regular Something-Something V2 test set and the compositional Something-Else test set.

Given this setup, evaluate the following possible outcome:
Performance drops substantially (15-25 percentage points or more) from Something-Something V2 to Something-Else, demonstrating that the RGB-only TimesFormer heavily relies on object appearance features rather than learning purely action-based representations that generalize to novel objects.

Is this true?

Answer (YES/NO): NO